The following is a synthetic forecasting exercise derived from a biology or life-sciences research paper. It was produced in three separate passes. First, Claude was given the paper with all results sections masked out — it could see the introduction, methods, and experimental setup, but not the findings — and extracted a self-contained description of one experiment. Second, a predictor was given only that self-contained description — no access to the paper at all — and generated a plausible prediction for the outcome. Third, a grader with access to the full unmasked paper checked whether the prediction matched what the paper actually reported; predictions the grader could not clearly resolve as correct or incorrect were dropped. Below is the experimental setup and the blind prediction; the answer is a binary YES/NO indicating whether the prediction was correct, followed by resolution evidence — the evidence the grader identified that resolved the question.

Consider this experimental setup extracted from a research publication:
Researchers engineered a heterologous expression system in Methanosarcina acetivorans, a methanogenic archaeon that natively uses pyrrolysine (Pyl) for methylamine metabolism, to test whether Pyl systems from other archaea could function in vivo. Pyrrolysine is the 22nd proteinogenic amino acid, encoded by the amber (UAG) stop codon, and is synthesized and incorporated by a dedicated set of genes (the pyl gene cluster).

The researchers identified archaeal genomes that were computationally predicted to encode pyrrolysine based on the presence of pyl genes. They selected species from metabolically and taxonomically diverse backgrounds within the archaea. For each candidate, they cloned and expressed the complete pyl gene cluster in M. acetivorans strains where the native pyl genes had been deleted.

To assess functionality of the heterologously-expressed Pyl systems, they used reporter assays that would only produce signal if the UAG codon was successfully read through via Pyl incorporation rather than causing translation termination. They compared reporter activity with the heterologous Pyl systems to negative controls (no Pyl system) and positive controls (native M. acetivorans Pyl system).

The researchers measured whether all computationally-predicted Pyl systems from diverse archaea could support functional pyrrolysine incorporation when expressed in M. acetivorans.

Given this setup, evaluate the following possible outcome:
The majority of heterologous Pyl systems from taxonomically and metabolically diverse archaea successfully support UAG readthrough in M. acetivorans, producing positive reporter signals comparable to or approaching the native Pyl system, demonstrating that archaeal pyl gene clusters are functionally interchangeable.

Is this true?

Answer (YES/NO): NO